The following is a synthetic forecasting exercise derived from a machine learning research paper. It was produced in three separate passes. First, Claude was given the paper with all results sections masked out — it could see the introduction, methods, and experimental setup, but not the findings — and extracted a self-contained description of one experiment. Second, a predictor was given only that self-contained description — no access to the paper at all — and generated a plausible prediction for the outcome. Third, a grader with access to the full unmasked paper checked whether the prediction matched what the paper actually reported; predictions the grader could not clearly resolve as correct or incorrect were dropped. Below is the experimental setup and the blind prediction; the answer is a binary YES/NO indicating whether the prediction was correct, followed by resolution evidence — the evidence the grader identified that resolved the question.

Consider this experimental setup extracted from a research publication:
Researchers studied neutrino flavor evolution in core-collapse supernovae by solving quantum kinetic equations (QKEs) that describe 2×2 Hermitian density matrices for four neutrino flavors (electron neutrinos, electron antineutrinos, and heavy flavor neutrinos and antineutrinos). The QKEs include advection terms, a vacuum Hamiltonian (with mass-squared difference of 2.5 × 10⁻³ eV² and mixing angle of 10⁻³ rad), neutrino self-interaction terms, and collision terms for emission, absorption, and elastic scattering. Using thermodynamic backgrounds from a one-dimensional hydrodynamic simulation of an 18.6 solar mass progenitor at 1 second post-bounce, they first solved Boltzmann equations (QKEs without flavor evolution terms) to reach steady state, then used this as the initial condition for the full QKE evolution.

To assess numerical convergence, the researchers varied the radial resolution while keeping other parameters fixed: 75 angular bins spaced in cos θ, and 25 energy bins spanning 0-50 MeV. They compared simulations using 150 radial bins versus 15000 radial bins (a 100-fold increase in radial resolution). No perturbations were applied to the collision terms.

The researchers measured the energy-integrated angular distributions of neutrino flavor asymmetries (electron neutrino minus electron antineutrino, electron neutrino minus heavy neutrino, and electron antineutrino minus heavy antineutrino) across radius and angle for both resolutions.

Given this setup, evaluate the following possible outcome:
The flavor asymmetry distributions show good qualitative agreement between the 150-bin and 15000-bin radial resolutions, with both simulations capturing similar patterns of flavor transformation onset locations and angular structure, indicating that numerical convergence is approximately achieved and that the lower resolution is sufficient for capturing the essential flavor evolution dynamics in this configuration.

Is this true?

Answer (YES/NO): YES